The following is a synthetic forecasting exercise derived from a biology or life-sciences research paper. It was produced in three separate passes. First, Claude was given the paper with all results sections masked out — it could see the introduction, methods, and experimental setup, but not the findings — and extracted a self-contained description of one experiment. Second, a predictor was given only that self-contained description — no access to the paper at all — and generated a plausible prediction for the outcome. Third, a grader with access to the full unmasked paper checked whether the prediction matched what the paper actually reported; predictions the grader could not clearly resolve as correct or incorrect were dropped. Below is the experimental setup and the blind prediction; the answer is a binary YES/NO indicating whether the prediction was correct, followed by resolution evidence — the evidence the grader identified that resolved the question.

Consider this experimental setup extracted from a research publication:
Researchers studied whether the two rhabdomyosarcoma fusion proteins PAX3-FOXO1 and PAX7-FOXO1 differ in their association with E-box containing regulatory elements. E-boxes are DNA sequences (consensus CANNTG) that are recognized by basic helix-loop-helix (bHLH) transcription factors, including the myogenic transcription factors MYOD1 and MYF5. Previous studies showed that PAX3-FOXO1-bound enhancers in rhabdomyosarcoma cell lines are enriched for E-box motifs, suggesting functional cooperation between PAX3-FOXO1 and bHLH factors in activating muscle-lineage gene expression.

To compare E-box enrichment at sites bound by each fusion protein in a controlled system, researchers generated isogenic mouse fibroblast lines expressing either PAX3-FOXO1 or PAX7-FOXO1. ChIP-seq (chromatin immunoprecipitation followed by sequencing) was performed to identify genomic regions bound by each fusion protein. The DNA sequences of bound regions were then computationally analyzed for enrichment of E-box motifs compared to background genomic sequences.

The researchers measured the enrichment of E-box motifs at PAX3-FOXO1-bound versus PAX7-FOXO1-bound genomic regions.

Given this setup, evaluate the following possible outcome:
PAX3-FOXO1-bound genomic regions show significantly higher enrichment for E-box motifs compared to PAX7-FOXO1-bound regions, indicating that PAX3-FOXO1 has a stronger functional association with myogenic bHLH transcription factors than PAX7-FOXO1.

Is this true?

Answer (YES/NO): NO